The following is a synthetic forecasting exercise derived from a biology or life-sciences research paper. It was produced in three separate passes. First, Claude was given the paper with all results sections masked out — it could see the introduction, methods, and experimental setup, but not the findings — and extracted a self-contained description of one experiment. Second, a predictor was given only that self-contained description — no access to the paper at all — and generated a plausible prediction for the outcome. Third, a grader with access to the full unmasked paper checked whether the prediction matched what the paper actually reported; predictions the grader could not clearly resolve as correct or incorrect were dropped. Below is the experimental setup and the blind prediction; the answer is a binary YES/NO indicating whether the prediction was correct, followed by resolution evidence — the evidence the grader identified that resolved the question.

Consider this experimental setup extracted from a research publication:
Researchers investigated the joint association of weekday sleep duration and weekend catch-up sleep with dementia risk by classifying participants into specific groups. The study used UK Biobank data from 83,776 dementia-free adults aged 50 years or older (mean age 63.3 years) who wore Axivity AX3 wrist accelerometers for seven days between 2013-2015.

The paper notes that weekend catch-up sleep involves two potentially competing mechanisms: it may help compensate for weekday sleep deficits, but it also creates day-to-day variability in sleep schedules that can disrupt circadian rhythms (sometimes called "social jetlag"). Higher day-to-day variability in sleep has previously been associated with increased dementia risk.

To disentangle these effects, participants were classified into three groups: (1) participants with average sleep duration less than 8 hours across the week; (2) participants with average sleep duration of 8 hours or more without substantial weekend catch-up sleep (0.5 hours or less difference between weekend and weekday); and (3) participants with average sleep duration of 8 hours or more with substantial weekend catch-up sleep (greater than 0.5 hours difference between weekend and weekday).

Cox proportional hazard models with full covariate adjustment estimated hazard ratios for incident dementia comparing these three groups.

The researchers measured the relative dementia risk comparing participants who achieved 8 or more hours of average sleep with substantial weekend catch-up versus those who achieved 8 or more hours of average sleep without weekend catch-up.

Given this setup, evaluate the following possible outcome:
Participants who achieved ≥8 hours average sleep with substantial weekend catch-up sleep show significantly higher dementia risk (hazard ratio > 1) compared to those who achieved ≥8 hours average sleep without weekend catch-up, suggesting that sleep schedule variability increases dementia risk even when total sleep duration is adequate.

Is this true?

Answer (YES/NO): NO